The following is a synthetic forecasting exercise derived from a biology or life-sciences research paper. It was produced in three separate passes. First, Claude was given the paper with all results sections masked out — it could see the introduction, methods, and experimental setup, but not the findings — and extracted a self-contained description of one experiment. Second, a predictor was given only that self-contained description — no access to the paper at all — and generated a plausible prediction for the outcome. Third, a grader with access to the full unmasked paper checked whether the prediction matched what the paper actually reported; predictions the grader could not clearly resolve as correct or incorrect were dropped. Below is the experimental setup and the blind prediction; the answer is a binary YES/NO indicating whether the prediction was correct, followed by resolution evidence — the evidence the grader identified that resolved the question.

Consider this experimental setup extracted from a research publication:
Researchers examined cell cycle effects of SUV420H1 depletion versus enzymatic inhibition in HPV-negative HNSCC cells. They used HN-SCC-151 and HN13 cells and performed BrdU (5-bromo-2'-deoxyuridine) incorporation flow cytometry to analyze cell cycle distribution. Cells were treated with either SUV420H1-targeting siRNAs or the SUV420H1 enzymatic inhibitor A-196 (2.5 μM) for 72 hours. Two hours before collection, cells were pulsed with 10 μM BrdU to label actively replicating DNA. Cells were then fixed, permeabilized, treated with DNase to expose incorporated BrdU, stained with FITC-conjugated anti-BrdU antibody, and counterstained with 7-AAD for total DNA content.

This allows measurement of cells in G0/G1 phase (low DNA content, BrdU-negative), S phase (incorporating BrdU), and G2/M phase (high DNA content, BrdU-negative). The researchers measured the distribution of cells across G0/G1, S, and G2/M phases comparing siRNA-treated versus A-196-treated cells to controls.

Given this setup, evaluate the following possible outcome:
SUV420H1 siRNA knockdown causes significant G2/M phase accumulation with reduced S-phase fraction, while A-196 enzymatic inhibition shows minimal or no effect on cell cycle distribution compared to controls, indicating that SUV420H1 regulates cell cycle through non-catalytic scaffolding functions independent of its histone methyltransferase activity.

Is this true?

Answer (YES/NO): YES